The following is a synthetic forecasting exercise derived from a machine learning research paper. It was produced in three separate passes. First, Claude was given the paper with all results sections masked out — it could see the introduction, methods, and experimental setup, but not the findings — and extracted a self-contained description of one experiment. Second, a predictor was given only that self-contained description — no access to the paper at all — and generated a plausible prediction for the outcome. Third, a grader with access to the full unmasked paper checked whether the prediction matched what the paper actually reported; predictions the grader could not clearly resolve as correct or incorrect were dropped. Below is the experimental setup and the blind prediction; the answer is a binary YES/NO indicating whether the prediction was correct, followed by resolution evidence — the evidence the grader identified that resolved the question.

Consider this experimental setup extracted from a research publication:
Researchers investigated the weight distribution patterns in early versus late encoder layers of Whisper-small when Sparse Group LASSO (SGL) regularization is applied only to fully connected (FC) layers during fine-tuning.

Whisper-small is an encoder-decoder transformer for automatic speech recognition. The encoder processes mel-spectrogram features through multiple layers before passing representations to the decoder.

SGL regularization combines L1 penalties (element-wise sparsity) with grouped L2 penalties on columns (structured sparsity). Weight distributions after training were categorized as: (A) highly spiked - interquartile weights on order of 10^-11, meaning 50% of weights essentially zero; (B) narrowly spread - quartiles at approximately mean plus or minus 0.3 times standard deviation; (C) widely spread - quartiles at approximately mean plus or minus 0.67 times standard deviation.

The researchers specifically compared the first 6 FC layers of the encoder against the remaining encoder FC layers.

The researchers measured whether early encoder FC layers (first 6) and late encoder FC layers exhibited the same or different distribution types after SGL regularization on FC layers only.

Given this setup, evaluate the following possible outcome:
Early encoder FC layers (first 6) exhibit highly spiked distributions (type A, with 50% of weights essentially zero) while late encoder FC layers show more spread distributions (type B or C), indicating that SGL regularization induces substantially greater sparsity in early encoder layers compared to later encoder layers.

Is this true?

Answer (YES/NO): YES